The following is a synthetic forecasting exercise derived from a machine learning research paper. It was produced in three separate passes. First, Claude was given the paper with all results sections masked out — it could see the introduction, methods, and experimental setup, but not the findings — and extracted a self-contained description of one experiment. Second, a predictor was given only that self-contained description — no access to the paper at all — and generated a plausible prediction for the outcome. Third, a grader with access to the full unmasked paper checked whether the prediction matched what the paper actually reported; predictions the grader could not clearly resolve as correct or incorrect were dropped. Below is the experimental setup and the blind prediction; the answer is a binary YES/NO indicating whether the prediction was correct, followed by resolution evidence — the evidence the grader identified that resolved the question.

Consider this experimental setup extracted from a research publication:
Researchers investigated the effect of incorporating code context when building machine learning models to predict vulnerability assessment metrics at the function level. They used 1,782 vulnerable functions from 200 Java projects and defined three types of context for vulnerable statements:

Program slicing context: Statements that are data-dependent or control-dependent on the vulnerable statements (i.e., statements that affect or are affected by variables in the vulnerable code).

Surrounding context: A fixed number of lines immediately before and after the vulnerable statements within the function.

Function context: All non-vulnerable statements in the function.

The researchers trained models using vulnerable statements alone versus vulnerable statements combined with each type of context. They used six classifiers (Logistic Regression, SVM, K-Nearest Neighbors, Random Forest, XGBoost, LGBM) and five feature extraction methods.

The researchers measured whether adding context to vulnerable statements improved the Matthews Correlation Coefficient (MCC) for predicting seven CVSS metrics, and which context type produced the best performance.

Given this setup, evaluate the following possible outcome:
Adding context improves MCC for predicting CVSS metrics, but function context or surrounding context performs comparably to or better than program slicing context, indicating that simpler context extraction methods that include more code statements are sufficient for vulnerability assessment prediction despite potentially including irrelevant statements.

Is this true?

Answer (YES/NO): YES